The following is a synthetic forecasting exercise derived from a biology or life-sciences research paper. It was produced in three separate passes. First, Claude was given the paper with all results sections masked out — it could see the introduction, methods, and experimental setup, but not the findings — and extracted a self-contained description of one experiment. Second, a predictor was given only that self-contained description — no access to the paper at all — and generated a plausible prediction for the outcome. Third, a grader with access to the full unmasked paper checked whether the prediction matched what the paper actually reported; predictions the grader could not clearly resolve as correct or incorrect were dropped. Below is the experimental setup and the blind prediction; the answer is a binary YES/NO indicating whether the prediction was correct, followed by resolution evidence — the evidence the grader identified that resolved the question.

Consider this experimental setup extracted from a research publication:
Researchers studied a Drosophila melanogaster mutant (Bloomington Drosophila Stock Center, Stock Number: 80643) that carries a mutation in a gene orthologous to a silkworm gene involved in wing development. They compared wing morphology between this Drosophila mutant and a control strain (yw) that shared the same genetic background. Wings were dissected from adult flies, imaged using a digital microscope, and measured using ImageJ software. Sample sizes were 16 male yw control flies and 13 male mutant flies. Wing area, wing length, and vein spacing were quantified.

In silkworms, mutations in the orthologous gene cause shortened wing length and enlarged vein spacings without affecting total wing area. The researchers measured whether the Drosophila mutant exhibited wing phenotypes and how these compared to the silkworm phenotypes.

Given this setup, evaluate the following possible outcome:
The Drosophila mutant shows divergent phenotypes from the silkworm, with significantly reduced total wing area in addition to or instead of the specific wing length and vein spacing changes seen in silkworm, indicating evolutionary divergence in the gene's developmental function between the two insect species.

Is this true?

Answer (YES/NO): NO